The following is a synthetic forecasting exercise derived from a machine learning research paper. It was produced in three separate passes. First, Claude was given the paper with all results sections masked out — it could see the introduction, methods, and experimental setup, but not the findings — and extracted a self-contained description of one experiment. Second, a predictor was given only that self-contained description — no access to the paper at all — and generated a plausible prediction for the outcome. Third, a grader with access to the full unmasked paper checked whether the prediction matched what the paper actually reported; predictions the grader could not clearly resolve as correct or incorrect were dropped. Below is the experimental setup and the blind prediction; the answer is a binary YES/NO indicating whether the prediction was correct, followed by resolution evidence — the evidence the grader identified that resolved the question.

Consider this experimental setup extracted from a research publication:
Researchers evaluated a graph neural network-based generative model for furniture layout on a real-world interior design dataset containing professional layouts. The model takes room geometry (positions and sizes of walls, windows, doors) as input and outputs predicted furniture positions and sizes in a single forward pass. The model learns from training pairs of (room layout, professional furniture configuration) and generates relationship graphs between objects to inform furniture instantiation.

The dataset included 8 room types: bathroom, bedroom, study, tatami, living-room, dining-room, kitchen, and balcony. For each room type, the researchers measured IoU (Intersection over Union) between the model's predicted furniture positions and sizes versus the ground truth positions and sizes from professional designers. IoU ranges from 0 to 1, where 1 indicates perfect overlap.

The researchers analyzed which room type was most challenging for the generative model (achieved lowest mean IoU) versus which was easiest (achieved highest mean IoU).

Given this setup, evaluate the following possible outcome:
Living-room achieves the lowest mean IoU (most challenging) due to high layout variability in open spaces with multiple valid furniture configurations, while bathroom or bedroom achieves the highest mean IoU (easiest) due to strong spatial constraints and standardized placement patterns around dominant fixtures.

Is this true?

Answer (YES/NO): NO